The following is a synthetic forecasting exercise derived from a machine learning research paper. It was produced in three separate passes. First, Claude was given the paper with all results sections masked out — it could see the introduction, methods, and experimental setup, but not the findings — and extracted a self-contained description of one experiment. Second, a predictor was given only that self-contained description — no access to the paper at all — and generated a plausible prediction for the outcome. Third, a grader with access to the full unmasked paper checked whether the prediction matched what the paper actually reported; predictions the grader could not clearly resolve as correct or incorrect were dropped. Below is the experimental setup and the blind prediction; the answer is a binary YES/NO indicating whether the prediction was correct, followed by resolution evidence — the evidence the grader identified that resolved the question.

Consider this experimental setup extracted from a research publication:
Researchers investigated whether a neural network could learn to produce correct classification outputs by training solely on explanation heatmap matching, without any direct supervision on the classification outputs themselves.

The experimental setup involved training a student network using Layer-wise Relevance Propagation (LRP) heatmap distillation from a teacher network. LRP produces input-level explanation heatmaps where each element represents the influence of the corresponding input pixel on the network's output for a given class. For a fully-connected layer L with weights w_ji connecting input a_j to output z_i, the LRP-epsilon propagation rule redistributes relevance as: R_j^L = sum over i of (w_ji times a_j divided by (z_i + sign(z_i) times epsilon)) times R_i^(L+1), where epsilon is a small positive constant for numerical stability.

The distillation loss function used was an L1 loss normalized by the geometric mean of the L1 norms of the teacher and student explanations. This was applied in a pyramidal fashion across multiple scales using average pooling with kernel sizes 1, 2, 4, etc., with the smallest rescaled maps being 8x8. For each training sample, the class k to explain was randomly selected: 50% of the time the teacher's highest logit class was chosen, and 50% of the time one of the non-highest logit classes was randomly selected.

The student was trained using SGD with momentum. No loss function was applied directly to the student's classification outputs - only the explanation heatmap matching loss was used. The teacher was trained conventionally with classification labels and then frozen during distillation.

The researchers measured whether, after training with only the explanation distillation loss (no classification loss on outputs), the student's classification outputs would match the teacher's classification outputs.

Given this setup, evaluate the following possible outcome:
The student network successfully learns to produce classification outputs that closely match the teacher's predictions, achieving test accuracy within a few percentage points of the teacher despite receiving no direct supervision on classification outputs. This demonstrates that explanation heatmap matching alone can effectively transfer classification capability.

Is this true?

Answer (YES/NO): YES